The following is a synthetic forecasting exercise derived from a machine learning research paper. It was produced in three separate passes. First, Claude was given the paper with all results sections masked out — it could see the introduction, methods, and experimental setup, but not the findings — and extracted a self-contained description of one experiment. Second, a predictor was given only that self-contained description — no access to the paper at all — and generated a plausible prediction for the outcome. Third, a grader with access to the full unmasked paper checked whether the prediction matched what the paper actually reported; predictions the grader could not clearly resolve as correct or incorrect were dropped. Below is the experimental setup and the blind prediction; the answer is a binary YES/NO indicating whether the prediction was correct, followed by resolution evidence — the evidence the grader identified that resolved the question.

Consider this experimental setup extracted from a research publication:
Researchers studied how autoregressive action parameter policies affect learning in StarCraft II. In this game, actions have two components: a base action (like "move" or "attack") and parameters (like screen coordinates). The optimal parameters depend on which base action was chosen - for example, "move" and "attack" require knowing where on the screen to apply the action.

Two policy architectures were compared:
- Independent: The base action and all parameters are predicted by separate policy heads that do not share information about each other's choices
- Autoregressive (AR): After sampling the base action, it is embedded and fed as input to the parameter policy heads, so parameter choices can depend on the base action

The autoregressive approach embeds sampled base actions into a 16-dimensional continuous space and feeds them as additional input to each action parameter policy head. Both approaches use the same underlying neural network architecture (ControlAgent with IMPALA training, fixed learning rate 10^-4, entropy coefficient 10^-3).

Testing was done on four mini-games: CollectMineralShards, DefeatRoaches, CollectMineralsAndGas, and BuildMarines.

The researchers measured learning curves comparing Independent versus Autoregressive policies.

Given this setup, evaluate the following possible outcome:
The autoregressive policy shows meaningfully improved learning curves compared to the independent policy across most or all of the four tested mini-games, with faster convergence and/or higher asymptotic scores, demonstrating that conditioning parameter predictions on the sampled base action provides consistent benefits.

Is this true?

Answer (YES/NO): NO